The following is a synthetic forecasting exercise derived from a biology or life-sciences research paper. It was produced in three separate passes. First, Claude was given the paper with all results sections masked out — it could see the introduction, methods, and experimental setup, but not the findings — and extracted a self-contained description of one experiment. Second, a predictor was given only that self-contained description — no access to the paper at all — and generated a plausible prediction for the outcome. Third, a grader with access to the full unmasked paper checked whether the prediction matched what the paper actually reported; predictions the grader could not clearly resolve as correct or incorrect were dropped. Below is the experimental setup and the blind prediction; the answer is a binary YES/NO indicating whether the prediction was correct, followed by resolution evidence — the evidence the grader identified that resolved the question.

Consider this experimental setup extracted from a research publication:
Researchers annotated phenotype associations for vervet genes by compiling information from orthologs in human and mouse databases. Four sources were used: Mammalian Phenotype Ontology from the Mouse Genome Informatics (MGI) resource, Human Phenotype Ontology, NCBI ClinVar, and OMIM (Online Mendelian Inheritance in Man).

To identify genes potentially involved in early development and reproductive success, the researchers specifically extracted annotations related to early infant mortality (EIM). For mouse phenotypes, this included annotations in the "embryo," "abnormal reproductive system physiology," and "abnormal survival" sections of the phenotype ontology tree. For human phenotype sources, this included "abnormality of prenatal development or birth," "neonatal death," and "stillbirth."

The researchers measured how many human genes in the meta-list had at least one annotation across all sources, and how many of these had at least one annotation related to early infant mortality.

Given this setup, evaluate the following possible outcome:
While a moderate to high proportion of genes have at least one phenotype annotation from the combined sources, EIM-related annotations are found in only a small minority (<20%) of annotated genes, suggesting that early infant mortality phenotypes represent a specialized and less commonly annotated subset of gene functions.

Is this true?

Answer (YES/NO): NO